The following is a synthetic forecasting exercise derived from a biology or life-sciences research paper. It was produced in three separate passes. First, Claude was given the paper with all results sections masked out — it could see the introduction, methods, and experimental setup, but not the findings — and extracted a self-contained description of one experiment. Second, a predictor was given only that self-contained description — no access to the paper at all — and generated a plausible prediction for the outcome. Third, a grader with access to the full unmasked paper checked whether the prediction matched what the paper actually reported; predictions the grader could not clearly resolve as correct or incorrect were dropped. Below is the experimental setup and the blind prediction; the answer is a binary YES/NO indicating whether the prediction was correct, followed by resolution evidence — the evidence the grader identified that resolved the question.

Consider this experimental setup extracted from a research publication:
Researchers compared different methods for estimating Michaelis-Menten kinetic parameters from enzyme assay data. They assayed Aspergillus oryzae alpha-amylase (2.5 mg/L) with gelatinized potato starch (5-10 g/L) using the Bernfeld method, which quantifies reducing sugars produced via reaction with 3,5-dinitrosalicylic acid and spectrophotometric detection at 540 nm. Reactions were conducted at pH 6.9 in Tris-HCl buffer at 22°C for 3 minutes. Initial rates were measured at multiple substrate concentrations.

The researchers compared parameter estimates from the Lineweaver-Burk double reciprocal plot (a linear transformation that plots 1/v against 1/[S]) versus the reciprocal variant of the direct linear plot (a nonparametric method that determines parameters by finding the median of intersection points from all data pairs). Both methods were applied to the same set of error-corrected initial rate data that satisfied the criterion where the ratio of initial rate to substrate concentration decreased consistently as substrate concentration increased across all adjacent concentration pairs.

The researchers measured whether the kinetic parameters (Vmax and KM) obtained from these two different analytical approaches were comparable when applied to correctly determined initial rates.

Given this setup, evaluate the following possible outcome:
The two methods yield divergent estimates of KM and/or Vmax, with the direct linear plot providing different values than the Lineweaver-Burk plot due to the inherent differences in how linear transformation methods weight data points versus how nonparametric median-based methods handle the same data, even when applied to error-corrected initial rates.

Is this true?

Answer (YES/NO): NO